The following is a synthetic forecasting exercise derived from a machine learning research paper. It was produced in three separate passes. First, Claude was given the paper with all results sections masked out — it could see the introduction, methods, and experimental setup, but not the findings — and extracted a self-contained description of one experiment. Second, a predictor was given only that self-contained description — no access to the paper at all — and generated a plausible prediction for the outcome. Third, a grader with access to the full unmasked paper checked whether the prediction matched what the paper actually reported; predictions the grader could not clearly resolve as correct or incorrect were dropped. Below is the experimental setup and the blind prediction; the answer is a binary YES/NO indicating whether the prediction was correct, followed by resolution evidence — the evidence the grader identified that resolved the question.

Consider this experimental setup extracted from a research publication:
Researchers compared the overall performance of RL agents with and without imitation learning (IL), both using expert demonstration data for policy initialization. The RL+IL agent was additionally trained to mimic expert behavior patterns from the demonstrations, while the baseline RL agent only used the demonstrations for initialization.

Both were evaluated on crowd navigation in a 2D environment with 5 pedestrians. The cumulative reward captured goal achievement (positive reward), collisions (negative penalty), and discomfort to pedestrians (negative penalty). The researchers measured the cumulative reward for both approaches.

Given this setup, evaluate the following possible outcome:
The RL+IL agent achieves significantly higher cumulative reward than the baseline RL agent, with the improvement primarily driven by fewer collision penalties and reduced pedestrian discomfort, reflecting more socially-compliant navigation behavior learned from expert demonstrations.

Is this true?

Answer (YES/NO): NO